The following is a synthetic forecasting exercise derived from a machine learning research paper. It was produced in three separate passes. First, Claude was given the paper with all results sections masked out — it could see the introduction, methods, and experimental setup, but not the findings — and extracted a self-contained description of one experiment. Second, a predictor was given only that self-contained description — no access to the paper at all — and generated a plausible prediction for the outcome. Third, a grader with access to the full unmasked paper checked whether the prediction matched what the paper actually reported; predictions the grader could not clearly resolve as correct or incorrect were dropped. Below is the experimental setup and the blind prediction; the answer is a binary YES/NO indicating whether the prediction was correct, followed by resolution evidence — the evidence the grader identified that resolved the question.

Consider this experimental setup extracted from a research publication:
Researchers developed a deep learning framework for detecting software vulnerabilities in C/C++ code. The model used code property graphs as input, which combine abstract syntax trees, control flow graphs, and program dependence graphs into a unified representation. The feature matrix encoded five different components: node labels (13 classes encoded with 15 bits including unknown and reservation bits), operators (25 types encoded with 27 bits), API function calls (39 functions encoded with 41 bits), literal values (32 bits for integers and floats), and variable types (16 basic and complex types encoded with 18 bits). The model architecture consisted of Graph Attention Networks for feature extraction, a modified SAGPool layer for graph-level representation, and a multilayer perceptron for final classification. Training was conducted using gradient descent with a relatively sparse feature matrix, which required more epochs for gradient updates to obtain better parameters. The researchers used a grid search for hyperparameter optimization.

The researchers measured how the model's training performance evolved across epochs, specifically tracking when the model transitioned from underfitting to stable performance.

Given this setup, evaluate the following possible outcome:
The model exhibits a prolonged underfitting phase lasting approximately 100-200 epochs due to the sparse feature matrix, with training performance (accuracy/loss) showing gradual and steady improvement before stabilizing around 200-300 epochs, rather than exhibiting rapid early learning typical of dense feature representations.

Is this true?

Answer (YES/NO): NO